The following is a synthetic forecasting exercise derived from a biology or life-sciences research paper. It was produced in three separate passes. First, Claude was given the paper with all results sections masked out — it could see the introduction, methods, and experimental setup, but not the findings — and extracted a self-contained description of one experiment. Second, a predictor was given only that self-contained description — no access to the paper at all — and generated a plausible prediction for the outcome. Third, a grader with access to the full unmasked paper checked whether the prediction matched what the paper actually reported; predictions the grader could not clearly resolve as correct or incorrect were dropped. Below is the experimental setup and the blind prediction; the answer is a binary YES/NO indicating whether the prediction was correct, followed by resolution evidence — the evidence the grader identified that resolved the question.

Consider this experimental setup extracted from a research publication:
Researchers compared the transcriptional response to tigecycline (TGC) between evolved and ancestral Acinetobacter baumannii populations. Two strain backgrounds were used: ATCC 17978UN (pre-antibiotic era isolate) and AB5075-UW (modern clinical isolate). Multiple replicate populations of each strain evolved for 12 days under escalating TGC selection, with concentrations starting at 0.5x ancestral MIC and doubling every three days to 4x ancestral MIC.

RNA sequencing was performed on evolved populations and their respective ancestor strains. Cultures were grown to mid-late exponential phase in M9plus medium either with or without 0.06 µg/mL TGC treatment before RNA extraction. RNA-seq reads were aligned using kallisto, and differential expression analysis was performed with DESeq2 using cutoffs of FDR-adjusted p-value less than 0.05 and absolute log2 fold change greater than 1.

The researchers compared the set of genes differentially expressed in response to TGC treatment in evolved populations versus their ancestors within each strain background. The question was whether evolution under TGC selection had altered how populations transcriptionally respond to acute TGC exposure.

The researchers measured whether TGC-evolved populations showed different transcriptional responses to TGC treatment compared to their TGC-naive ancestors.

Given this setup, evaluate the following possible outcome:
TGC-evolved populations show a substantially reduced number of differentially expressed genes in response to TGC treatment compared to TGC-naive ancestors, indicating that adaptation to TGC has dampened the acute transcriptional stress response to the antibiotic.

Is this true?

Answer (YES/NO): YES